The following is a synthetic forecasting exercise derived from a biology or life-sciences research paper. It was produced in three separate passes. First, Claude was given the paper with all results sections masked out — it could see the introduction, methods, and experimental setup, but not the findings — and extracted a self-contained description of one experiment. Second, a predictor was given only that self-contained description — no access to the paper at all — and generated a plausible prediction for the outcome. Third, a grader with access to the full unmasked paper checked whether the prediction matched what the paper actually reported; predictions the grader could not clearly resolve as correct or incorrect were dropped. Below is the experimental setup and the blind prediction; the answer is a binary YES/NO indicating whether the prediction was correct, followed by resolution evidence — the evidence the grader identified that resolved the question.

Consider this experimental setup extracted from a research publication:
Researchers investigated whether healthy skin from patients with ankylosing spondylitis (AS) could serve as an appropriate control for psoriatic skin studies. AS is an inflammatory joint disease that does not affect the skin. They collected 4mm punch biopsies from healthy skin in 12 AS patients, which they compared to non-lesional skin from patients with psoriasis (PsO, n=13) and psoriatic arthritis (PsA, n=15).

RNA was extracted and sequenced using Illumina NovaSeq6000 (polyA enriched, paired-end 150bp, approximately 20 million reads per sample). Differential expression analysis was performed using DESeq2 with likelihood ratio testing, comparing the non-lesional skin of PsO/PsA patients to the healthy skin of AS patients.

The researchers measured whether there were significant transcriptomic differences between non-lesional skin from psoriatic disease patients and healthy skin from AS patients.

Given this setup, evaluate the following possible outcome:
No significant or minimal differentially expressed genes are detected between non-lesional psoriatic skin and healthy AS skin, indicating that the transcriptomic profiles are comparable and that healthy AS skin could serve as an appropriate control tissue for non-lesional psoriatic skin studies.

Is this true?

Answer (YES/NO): YES